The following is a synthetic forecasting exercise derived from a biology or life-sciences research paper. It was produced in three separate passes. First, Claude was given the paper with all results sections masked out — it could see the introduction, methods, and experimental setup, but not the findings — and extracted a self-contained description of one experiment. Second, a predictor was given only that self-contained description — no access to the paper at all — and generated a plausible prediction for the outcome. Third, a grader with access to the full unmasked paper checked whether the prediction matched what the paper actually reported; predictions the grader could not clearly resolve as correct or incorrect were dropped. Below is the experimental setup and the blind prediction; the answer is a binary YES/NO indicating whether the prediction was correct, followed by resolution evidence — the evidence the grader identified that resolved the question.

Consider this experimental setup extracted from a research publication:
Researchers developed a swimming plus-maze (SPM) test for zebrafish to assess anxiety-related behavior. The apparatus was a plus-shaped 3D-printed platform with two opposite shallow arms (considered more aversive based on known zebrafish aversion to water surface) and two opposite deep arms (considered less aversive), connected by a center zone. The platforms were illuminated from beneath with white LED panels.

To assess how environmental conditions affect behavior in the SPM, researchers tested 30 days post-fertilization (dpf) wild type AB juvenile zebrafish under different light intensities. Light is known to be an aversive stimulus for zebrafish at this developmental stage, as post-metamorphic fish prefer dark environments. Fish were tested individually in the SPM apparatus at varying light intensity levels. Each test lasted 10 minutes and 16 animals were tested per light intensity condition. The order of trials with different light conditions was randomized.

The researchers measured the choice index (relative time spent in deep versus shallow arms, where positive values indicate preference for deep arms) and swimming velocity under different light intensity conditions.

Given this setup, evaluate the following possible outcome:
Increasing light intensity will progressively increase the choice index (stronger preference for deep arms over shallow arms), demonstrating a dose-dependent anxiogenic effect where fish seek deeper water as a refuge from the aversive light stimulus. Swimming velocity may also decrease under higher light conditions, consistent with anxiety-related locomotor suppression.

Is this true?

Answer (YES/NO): NO